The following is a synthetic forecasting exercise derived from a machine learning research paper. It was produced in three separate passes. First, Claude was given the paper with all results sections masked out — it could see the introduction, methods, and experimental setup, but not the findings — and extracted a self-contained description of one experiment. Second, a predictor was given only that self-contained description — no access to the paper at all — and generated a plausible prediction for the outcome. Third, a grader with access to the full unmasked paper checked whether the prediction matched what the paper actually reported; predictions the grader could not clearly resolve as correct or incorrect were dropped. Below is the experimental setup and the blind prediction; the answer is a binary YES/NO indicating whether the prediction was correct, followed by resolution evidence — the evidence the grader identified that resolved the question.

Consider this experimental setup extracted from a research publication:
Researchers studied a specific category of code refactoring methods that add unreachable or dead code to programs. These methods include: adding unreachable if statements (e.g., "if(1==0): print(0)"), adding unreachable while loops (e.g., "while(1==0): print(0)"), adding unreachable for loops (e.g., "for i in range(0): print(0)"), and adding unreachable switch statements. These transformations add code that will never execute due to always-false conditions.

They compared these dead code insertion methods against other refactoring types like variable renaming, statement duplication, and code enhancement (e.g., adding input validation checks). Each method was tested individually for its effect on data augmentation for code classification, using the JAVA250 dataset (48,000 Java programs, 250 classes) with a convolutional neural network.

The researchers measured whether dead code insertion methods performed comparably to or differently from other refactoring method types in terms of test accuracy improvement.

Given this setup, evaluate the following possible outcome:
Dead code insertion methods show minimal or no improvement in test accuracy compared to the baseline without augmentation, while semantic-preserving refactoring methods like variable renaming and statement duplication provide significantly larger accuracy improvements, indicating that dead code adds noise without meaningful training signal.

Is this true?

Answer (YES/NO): NO